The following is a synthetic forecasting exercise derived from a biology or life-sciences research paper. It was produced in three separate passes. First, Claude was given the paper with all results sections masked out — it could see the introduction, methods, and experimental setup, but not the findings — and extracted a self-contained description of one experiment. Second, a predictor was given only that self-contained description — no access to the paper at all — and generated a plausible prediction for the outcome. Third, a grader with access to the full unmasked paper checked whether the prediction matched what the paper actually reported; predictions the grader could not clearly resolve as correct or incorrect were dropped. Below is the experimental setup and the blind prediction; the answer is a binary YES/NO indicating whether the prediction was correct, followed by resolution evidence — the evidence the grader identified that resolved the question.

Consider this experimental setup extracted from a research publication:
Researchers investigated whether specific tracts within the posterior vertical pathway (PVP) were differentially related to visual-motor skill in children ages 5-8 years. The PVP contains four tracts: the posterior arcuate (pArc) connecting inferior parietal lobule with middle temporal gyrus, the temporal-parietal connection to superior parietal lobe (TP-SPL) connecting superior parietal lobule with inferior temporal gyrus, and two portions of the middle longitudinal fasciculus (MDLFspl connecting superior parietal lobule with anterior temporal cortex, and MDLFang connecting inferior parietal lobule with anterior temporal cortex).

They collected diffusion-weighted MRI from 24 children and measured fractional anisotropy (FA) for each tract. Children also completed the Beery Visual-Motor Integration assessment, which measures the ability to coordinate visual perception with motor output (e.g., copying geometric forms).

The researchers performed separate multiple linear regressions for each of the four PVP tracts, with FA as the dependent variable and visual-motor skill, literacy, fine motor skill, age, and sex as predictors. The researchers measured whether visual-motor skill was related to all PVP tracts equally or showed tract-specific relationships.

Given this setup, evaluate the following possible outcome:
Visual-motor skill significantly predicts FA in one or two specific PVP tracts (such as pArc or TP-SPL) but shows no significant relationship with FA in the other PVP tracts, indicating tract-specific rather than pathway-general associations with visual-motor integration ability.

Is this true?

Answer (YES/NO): YES